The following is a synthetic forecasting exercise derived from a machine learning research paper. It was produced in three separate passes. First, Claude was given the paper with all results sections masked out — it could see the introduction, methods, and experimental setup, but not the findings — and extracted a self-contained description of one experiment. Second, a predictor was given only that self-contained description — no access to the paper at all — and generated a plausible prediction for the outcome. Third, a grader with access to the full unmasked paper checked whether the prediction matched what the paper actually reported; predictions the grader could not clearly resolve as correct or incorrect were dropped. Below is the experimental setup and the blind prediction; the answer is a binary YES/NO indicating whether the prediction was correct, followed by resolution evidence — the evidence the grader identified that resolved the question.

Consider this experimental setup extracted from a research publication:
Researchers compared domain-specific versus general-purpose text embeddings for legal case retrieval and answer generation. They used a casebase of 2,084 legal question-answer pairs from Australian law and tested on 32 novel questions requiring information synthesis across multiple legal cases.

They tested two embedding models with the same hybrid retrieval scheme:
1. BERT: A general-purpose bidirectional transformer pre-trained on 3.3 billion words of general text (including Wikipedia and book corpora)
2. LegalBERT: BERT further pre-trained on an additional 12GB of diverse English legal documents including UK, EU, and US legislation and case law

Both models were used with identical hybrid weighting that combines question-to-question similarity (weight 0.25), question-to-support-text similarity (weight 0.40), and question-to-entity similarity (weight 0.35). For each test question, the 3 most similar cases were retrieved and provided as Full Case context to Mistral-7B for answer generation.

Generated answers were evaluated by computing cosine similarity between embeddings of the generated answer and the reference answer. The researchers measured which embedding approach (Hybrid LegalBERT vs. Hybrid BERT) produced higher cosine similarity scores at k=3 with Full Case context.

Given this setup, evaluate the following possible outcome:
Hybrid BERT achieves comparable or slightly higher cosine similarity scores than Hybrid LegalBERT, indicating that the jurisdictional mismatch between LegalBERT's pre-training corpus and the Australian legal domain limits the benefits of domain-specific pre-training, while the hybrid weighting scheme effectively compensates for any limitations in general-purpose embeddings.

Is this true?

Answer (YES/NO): NO